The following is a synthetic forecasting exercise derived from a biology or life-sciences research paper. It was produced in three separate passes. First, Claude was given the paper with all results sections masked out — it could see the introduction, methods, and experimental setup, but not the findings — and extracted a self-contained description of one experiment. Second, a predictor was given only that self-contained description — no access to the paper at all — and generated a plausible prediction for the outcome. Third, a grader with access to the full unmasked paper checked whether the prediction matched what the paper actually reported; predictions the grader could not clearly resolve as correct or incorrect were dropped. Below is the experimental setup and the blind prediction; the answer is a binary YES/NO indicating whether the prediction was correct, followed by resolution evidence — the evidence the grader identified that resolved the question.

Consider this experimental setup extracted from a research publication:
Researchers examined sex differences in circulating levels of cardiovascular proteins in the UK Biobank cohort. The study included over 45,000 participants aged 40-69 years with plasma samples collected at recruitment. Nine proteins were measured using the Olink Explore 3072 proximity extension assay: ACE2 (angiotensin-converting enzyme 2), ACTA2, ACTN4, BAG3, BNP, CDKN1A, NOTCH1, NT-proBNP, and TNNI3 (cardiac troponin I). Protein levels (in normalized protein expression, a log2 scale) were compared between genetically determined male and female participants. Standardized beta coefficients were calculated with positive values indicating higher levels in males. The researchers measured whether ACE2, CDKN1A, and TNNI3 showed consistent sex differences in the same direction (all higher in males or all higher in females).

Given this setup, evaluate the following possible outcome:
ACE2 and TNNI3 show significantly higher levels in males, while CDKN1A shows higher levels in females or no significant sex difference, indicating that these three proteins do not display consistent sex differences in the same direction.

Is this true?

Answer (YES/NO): NO